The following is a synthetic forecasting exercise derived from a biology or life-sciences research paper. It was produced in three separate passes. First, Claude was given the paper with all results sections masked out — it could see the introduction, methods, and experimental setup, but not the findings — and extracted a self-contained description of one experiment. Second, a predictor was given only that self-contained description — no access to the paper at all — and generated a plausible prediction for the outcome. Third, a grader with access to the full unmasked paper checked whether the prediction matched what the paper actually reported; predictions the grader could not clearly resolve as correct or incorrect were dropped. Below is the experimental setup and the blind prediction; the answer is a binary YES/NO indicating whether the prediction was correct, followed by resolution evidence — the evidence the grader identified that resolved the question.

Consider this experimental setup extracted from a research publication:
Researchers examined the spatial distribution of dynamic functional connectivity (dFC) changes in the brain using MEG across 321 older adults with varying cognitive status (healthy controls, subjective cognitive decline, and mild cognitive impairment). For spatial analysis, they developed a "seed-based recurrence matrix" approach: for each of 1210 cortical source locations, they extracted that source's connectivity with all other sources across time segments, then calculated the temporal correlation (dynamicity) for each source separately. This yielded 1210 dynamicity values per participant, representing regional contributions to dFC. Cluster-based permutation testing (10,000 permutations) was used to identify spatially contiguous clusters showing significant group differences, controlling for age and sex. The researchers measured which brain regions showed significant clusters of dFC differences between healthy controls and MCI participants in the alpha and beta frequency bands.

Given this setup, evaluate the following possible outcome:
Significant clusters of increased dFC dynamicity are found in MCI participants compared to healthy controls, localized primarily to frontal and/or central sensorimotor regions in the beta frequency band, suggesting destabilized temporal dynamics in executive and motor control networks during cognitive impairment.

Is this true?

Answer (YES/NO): NO